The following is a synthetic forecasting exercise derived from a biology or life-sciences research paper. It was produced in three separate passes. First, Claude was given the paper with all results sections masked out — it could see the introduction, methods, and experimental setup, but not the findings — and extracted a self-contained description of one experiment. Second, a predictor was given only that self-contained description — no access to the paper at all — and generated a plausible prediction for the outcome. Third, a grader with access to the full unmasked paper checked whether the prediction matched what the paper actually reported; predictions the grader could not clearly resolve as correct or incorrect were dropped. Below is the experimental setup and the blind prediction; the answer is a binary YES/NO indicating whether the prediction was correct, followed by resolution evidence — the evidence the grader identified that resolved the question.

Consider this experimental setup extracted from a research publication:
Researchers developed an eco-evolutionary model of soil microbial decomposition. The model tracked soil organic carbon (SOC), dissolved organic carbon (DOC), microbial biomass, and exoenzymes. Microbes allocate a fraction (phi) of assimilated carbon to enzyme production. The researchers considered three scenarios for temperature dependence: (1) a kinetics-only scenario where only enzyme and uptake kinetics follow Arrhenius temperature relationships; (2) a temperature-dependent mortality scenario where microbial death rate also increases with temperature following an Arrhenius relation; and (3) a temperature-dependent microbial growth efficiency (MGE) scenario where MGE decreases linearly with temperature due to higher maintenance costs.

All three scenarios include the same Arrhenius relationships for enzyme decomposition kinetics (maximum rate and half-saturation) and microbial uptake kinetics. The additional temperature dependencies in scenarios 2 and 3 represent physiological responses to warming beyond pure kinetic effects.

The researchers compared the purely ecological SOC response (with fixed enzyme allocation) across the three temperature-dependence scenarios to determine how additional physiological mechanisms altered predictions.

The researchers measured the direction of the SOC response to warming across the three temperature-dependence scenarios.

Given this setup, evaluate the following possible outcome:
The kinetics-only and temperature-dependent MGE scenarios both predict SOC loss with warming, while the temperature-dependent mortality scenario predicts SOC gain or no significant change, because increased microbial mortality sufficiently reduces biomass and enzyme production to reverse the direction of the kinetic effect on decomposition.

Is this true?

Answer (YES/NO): NO